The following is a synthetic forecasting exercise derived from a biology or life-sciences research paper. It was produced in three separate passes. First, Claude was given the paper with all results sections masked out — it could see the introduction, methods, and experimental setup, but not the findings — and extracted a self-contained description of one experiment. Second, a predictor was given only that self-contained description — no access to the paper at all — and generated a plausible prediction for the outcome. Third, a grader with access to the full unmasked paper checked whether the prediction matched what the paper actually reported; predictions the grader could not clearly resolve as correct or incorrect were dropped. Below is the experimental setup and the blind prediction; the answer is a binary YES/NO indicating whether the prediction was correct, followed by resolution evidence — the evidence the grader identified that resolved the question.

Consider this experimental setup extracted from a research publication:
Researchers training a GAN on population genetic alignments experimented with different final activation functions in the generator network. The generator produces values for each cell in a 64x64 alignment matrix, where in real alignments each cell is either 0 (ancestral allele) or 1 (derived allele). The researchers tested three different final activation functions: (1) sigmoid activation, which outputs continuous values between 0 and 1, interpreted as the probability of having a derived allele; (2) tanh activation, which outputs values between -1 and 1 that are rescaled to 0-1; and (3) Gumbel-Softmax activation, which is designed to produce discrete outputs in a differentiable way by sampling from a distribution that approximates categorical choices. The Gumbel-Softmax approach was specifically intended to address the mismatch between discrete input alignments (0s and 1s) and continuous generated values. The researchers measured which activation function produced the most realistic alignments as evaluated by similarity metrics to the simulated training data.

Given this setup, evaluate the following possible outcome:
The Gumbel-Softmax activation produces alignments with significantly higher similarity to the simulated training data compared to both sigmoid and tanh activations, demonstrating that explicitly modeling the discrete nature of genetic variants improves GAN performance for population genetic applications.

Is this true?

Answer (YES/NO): NO